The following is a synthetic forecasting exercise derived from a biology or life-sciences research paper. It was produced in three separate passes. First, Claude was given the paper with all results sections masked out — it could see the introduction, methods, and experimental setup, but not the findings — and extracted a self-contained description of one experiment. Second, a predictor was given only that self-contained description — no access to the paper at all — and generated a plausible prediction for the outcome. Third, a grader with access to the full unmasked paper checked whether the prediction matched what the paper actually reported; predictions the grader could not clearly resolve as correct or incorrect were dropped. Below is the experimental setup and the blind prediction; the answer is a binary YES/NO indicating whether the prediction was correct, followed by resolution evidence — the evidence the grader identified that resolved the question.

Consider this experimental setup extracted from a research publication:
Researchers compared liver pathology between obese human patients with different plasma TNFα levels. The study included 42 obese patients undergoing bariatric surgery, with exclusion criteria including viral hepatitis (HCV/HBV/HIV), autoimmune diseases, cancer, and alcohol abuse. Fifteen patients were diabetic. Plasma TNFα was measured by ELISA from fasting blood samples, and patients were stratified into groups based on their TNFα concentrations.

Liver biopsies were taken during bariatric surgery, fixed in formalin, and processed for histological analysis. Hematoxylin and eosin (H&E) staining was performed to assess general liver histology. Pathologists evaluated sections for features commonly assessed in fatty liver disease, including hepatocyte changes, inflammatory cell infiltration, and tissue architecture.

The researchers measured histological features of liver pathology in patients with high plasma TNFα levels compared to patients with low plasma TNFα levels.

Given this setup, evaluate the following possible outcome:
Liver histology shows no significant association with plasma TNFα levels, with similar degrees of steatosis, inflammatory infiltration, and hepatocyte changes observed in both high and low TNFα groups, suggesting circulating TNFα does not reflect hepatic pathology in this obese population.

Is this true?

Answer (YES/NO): NO